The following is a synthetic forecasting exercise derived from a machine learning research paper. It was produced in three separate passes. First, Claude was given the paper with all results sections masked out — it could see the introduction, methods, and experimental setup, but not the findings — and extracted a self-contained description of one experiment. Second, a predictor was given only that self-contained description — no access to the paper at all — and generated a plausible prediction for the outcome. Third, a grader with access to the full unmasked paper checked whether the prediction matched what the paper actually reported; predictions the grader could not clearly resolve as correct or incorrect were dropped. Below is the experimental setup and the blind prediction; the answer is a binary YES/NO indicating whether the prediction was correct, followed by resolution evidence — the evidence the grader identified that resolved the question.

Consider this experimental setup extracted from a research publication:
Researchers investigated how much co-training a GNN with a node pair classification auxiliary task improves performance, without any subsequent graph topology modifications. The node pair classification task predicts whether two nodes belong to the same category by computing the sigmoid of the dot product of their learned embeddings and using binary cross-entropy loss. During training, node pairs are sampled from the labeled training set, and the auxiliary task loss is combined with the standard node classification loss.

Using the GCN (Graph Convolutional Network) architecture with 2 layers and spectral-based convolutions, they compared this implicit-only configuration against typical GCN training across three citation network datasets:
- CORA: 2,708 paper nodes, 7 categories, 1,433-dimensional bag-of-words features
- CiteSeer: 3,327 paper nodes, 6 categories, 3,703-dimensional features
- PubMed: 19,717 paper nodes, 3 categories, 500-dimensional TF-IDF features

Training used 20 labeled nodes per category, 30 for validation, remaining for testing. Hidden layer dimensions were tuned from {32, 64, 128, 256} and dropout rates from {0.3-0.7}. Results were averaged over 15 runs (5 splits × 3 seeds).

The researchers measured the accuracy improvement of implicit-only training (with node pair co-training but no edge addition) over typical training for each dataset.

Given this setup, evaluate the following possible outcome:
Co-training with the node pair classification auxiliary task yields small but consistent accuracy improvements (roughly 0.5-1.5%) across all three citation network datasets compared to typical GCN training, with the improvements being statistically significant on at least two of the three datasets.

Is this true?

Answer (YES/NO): NO